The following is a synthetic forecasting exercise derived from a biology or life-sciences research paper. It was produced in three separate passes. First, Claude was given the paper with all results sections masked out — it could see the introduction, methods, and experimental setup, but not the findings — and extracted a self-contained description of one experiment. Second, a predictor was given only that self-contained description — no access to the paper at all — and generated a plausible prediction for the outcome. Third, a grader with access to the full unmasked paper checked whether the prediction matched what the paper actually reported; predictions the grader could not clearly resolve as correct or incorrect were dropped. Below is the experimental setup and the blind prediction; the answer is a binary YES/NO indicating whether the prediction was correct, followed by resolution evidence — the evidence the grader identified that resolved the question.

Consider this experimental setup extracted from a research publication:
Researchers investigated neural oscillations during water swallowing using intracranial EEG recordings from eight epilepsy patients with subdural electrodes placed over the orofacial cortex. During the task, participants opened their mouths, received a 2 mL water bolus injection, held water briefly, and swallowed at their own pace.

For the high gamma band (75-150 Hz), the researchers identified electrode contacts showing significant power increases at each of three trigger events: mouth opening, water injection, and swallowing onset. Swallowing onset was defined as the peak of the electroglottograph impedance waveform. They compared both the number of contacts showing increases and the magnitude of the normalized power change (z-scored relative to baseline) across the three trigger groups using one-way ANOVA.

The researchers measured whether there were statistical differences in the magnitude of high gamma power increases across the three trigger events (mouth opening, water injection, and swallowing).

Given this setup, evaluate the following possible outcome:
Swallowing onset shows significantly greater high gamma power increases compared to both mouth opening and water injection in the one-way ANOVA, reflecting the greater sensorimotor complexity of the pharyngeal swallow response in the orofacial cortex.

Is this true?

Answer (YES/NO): NO